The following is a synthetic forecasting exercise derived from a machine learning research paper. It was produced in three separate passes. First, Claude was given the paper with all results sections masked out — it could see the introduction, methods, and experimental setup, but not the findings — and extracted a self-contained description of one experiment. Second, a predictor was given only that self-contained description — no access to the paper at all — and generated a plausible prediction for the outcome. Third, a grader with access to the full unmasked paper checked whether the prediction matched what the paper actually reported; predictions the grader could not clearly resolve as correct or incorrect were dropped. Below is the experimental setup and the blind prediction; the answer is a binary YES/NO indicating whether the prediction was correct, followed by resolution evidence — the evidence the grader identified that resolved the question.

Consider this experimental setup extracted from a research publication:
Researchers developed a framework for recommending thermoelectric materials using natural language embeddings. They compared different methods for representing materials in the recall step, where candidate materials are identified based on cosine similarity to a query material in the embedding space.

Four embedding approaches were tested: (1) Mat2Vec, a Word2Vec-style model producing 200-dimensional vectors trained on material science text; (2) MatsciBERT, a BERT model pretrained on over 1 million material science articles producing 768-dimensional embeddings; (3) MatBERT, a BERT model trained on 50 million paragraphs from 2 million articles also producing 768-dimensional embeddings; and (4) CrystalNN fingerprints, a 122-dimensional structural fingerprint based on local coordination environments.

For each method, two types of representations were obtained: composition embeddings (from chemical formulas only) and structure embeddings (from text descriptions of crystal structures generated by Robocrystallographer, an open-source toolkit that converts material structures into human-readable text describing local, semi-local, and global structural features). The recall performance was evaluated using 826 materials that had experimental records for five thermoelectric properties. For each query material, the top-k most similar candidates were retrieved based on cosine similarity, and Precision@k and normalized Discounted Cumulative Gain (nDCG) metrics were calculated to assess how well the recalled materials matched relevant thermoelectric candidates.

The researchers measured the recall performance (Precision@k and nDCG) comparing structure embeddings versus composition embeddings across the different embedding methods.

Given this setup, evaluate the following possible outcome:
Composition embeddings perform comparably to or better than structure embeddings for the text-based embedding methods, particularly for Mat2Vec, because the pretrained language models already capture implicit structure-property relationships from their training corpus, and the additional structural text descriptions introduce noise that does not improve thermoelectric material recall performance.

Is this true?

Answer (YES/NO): NO